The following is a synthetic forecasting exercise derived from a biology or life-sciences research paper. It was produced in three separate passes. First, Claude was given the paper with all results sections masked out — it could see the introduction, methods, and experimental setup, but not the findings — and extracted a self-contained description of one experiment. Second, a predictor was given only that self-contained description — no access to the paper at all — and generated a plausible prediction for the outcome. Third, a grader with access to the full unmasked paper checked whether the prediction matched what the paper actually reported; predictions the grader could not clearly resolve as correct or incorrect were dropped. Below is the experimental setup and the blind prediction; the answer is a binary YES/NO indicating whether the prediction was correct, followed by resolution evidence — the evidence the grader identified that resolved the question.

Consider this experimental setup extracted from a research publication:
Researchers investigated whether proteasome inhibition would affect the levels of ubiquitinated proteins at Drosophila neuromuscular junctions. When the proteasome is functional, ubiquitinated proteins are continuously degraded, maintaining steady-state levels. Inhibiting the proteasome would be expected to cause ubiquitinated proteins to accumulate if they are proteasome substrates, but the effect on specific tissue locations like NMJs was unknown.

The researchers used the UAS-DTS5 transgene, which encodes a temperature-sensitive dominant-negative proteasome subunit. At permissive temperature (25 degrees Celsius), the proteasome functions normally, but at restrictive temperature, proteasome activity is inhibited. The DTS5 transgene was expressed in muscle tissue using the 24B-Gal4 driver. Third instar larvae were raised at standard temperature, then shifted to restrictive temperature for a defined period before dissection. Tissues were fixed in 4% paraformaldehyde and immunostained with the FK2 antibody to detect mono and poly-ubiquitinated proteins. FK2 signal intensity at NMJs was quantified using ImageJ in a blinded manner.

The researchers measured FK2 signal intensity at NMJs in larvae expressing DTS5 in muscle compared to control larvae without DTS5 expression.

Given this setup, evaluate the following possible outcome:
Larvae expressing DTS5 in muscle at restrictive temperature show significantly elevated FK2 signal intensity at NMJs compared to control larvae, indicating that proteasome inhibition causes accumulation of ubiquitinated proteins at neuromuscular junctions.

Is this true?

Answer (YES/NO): NO